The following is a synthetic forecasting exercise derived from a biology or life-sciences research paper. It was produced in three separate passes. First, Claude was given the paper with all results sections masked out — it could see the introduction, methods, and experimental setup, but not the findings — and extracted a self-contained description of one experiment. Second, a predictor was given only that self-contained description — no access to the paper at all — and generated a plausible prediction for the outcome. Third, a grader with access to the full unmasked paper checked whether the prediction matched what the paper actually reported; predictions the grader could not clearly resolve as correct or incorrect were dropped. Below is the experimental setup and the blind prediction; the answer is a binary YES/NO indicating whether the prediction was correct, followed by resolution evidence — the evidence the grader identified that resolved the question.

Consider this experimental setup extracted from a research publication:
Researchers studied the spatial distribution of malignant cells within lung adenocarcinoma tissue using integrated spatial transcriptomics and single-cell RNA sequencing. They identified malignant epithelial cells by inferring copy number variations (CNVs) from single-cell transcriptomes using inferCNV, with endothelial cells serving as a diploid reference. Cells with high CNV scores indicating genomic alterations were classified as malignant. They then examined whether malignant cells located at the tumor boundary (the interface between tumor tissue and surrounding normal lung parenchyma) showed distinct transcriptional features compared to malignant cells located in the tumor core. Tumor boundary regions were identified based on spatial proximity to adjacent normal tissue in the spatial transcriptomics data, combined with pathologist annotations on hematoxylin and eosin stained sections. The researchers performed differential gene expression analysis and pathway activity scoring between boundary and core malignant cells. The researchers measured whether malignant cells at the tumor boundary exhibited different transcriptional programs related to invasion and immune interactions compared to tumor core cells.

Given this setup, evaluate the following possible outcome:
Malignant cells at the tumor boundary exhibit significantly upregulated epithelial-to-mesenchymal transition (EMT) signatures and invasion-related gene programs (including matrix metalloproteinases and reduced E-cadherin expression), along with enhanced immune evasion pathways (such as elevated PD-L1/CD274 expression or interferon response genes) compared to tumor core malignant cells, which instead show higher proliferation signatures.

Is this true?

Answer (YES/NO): NO